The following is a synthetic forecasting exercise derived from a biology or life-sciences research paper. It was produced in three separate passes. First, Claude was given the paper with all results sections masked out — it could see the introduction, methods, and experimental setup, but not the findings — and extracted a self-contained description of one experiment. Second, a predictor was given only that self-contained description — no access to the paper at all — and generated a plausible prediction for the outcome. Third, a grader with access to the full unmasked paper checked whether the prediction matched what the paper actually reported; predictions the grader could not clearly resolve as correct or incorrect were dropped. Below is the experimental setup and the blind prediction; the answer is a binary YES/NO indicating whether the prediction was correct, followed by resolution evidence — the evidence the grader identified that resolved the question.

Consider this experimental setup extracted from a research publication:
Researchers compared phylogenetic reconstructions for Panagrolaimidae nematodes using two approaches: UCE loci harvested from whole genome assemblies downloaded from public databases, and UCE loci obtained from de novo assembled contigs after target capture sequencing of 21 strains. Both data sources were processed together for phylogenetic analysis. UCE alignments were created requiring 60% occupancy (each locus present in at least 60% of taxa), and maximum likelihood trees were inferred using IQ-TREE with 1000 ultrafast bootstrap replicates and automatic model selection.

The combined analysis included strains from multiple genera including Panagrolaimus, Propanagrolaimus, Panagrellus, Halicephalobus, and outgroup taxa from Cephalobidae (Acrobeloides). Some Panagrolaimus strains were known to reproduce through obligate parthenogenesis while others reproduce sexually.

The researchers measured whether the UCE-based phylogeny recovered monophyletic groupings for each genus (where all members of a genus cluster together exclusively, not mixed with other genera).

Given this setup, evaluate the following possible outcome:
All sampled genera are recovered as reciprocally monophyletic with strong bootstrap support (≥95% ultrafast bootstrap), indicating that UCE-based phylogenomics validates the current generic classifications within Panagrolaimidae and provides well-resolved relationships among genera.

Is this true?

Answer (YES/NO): NO